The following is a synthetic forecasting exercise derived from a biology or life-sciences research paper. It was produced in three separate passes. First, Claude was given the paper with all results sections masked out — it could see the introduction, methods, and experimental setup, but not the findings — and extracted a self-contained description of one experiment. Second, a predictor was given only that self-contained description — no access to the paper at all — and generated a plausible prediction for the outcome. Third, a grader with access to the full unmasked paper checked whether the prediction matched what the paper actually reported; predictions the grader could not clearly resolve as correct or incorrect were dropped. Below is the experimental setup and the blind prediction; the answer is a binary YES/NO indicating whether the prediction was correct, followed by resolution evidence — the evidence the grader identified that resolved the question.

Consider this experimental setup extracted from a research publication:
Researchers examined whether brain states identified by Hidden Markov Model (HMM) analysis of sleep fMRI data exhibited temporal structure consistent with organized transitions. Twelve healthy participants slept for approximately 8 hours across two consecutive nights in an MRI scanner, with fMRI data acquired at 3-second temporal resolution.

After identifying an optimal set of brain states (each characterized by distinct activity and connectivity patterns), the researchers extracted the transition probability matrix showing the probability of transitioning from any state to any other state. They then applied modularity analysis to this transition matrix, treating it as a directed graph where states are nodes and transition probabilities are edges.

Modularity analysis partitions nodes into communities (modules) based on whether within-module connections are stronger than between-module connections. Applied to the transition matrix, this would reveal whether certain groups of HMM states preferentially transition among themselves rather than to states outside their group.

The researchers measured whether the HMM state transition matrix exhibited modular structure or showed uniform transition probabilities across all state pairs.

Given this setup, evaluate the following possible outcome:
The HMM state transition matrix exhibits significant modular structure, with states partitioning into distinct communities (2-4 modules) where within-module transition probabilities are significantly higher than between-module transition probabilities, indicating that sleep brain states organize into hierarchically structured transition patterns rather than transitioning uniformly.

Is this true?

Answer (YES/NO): NO